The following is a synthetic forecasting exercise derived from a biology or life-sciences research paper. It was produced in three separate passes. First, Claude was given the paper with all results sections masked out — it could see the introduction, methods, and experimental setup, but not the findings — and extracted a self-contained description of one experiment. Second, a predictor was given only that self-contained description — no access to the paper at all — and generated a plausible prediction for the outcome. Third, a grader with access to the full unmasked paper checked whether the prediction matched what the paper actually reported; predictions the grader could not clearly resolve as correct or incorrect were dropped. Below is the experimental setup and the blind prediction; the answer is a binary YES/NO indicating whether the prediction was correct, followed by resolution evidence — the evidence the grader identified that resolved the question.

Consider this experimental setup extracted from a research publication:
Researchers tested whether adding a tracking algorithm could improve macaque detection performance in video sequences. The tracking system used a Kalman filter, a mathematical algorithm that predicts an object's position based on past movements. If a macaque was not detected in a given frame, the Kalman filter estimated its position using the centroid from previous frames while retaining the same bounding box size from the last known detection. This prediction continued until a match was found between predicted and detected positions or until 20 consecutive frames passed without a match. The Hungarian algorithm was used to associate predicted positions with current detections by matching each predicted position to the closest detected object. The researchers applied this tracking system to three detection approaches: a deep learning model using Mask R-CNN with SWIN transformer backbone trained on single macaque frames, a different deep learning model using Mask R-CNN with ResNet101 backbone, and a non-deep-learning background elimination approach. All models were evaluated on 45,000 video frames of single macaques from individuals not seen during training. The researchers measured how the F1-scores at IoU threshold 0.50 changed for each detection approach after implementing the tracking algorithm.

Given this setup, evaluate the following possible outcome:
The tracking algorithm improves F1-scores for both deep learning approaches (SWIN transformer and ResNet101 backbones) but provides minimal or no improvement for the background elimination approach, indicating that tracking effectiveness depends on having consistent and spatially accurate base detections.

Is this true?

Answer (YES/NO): NO